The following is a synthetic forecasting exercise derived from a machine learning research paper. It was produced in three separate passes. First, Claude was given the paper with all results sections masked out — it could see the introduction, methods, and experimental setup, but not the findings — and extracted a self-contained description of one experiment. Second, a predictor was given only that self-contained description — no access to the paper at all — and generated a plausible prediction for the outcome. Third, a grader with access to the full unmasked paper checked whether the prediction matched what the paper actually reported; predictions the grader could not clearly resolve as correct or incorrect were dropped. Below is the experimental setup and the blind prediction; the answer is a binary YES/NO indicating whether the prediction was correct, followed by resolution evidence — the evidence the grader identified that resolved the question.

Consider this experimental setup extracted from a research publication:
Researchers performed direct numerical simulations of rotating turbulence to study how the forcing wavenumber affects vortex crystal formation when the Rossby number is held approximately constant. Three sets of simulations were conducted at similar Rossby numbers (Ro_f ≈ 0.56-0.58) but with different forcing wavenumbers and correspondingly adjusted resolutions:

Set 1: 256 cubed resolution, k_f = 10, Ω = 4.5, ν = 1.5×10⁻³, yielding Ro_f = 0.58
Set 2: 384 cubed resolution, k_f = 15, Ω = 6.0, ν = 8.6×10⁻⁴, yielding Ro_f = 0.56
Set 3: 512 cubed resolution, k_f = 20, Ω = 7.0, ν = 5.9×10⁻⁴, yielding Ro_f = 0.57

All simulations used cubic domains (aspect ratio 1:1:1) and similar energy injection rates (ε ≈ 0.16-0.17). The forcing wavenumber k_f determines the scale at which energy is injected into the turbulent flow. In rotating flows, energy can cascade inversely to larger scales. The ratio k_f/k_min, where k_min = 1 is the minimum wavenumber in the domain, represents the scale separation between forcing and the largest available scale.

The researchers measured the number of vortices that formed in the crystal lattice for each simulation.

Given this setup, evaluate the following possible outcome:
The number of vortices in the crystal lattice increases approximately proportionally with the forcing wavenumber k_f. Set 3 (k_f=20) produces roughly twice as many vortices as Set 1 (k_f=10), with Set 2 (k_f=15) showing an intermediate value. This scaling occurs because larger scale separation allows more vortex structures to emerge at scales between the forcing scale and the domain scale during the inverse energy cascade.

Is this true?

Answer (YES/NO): NO